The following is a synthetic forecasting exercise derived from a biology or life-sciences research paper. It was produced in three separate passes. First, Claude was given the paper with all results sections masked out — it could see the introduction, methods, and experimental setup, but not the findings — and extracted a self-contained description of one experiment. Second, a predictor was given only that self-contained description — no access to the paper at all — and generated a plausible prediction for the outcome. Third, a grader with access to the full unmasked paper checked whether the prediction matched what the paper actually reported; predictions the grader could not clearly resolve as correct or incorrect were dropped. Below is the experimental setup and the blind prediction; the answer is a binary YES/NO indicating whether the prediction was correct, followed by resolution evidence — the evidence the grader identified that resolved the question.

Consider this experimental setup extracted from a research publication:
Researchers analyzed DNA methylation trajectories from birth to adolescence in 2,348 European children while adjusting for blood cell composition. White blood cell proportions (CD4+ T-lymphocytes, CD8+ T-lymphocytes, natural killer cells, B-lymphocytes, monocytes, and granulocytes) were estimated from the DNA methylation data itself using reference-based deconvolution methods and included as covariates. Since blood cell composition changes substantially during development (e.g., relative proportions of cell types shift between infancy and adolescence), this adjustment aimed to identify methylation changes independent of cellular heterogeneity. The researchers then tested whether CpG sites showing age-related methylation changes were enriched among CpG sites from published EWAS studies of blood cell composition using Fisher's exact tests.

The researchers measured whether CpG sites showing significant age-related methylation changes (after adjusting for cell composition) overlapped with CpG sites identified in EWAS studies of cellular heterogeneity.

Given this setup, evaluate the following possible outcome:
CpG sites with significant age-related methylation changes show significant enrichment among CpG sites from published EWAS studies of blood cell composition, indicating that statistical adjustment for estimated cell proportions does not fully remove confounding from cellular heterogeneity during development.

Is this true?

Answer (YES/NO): YES